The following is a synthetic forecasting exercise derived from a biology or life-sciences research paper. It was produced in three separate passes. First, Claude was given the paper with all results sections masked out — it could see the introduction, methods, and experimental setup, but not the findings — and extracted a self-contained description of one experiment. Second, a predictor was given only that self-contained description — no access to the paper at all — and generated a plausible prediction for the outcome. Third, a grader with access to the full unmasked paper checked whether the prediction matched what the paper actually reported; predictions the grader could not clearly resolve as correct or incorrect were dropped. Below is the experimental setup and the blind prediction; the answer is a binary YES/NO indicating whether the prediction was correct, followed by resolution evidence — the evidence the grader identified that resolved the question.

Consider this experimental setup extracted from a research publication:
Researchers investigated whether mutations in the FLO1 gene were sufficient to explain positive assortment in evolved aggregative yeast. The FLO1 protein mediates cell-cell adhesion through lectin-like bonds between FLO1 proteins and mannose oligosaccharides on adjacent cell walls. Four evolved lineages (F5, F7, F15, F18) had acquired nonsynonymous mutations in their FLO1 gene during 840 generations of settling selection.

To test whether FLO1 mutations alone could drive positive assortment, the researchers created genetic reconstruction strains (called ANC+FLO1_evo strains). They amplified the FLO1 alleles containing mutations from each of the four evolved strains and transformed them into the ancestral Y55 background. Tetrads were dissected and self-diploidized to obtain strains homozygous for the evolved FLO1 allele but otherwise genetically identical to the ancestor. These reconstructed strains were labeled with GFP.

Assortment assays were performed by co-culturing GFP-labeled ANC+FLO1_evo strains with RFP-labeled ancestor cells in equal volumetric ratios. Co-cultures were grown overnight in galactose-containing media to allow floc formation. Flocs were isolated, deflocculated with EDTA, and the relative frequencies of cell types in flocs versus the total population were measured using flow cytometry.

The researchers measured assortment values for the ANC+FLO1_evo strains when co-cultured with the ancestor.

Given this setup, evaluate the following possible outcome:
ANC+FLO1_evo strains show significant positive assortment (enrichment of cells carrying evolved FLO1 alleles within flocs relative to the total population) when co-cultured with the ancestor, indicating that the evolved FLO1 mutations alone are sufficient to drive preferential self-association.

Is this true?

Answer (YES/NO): NO